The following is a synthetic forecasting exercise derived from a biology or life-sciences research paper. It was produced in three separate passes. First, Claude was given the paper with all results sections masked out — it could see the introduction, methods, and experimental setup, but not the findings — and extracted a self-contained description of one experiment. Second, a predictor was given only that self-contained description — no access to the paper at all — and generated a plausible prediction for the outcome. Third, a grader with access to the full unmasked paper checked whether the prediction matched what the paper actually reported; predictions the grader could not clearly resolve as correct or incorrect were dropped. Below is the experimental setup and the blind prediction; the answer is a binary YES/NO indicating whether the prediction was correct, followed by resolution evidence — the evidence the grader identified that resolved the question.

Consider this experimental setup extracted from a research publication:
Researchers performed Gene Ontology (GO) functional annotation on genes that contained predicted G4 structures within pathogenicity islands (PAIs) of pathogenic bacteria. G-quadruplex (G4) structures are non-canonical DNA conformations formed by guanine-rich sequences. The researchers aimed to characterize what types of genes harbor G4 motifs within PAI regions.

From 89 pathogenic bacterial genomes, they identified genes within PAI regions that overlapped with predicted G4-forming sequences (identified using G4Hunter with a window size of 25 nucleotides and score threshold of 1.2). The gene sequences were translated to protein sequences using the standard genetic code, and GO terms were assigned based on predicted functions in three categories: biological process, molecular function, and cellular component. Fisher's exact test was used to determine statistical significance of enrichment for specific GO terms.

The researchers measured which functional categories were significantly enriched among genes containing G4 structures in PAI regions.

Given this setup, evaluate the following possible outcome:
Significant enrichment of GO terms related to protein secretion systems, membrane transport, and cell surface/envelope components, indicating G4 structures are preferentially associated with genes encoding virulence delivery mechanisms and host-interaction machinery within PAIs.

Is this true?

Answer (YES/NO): NO